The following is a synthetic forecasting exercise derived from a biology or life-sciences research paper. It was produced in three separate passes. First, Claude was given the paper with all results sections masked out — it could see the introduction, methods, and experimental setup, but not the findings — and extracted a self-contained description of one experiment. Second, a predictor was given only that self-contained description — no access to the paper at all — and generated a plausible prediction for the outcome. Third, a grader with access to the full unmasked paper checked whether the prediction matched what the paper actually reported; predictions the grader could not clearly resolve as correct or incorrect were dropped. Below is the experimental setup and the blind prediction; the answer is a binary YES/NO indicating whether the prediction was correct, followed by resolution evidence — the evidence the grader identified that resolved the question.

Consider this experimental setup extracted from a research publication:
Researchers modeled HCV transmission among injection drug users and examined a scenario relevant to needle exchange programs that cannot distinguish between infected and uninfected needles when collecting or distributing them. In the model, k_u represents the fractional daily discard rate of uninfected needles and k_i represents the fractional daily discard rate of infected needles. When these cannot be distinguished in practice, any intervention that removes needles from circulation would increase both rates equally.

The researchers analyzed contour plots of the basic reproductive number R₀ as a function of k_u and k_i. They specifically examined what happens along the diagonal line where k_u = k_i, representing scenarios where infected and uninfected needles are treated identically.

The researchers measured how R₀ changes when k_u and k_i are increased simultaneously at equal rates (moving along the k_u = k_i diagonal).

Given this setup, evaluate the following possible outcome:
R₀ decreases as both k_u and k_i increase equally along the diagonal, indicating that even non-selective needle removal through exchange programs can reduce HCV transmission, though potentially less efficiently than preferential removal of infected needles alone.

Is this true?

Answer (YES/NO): NO